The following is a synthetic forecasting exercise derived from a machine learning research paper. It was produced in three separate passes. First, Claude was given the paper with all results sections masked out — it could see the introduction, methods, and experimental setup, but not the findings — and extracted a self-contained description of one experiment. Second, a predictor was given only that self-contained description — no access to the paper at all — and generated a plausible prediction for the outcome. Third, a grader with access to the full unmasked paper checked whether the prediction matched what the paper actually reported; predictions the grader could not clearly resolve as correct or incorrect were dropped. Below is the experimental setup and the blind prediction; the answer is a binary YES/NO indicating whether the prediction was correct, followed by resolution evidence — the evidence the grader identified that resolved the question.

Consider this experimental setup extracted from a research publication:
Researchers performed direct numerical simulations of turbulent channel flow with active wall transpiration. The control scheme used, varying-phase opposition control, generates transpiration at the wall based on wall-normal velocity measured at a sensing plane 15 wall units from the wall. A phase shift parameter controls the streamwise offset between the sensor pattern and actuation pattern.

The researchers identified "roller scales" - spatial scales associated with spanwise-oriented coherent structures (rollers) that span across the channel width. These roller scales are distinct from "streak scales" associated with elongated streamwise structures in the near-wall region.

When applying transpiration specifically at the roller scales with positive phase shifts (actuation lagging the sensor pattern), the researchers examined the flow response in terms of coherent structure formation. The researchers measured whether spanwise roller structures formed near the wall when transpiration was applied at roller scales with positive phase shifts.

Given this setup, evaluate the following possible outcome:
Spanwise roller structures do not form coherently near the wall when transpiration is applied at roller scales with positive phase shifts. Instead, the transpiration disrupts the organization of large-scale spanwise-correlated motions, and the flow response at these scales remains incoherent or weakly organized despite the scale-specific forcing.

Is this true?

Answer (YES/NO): NO